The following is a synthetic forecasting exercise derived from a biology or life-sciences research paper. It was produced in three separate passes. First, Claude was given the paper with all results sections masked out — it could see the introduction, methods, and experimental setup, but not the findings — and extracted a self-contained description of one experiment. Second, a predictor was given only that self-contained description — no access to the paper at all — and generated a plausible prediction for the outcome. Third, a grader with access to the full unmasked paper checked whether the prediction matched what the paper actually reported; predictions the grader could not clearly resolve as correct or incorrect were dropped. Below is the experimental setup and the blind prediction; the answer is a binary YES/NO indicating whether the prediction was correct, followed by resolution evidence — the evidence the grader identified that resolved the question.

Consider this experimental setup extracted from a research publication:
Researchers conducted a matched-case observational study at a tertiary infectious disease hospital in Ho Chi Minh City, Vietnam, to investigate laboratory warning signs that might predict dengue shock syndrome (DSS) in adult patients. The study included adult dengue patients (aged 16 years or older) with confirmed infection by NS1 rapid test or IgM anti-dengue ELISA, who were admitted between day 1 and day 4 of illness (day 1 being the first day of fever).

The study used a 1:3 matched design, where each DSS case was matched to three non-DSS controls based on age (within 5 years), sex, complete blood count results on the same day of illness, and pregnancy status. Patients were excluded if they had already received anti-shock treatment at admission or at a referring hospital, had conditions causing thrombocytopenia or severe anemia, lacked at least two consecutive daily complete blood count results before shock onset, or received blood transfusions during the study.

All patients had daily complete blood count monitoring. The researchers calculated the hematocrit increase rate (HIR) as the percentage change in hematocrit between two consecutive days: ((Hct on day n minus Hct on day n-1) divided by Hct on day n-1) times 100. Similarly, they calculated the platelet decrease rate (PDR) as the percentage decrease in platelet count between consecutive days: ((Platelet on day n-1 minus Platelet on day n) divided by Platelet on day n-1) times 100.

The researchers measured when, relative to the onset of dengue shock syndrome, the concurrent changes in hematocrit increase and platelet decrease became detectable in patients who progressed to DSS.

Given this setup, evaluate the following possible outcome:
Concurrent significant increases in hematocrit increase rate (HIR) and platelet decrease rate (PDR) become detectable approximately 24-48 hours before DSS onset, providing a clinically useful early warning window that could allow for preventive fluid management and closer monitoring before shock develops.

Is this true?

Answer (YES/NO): YES